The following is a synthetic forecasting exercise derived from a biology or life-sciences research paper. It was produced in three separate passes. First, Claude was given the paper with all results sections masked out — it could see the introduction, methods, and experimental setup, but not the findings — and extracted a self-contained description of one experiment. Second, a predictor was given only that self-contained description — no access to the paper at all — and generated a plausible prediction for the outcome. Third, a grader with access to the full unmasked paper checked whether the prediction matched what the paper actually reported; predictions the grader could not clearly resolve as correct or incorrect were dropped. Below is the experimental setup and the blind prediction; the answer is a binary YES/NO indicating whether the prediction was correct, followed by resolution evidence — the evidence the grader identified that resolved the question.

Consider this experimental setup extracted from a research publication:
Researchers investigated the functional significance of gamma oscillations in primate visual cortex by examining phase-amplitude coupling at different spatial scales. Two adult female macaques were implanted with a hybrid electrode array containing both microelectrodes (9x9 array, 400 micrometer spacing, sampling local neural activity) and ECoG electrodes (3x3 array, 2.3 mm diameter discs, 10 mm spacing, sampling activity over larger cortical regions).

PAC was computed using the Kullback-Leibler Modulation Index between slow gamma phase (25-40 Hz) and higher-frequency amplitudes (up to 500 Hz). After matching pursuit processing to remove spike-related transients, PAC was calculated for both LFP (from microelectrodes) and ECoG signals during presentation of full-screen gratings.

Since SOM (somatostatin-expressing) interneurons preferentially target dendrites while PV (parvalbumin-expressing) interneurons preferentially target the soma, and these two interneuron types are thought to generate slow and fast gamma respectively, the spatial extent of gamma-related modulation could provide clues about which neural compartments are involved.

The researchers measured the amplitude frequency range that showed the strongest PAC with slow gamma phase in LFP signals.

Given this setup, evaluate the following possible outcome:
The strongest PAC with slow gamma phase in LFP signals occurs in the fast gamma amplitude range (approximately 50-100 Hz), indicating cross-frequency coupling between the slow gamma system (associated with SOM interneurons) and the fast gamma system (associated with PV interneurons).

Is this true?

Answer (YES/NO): NO